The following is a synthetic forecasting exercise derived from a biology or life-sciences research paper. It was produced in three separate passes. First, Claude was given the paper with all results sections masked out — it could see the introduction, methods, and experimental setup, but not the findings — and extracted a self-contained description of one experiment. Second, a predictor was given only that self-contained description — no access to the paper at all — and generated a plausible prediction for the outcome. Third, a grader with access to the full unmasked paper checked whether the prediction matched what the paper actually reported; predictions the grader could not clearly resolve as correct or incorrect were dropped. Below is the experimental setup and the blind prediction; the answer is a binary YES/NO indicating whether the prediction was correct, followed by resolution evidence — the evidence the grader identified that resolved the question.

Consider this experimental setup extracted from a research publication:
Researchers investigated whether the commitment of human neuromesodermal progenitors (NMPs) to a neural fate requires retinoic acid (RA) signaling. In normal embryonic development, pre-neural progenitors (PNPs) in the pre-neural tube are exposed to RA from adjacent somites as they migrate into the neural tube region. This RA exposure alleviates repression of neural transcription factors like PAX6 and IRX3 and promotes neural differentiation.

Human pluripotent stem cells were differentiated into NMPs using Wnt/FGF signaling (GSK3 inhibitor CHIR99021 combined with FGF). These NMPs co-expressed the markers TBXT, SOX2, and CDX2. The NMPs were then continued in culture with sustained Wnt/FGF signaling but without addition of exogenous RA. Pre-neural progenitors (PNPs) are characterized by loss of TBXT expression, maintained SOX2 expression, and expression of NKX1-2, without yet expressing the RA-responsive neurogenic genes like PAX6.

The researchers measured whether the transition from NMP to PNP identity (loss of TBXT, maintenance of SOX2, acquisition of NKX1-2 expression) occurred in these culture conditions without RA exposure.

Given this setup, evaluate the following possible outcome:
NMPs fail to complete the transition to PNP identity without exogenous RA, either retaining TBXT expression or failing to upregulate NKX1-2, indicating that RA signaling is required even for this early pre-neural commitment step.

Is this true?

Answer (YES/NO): NO